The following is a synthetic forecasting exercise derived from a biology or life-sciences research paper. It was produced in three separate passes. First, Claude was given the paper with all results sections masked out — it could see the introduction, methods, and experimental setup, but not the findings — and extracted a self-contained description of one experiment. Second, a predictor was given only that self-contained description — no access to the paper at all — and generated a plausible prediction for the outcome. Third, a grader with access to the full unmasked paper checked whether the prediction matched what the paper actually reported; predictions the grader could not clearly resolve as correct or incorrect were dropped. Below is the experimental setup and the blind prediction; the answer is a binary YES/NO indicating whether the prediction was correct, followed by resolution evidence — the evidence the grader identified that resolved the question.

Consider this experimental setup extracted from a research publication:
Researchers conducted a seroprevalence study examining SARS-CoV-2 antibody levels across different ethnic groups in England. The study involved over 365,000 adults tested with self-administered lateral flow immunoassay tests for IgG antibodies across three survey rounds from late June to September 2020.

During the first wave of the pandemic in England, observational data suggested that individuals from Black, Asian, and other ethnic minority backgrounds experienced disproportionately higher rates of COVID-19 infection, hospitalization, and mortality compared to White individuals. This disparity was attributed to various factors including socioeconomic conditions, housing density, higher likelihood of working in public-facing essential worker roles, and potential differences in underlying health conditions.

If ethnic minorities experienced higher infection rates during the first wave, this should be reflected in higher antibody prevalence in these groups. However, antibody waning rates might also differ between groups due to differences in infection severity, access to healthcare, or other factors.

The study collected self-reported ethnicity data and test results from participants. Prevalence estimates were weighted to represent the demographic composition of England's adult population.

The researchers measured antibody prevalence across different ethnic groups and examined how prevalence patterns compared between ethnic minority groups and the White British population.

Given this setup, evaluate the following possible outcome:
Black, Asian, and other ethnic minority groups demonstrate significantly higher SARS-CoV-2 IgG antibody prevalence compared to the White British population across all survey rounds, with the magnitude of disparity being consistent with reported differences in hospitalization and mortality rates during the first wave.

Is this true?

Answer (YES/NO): NO